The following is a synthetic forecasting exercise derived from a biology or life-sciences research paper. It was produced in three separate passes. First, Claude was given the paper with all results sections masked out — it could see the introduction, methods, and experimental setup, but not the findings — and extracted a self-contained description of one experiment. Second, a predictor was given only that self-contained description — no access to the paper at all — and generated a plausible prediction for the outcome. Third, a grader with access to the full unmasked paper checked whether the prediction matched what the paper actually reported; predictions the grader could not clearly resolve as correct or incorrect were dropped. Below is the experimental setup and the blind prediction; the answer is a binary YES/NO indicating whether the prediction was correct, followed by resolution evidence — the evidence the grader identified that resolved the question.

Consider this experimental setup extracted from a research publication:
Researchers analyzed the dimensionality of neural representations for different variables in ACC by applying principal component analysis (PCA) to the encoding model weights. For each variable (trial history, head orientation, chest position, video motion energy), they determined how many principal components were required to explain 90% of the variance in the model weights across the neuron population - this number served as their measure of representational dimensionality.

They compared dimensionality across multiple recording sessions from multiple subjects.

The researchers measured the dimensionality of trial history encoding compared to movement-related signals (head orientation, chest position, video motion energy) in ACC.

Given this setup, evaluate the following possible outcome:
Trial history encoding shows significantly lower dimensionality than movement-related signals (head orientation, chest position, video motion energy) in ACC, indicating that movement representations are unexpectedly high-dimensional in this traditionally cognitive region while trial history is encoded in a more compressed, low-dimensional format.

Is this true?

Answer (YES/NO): NO